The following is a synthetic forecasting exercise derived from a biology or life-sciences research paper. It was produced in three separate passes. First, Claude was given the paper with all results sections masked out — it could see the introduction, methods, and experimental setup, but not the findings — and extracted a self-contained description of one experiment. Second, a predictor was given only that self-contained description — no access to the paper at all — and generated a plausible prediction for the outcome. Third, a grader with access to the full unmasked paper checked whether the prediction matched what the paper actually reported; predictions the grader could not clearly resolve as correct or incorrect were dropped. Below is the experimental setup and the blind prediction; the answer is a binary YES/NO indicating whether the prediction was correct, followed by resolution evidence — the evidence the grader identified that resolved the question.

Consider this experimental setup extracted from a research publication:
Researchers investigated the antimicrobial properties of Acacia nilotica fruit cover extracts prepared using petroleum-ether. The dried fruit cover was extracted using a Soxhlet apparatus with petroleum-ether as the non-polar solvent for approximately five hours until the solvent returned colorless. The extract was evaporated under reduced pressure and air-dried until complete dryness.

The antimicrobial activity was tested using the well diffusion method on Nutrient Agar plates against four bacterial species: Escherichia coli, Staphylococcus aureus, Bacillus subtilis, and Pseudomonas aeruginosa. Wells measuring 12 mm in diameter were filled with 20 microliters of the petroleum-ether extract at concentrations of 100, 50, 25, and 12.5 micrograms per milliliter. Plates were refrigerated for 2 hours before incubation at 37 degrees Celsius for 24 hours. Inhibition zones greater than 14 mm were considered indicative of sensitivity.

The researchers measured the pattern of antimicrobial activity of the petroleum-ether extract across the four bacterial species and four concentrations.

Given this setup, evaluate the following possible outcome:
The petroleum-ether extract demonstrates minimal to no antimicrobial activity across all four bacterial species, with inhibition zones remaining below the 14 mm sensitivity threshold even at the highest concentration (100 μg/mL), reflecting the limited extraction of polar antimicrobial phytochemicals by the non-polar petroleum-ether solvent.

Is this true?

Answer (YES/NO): NO